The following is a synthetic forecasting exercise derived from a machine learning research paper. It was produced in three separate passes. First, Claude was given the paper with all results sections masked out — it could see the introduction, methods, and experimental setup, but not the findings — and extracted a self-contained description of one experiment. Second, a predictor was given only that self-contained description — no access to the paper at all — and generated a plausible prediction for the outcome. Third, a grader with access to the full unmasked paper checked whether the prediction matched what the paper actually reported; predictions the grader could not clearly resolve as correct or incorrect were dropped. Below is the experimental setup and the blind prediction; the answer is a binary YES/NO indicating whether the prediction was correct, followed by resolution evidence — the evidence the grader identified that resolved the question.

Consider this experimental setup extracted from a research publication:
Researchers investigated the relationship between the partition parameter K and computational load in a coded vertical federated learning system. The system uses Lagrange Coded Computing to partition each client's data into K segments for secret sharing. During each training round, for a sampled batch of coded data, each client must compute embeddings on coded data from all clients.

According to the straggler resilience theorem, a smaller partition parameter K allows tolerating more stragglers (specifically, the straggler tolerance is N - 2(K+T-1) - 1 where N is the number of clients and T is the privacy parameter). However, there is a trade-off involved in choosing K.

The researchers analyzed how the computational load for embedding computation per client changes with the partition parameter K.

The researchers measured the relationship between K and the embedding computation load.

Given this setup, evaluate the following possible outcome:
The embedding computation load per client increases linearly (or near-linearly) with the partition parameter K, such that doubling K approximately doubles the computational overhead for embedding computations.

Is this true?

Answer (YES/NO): NO